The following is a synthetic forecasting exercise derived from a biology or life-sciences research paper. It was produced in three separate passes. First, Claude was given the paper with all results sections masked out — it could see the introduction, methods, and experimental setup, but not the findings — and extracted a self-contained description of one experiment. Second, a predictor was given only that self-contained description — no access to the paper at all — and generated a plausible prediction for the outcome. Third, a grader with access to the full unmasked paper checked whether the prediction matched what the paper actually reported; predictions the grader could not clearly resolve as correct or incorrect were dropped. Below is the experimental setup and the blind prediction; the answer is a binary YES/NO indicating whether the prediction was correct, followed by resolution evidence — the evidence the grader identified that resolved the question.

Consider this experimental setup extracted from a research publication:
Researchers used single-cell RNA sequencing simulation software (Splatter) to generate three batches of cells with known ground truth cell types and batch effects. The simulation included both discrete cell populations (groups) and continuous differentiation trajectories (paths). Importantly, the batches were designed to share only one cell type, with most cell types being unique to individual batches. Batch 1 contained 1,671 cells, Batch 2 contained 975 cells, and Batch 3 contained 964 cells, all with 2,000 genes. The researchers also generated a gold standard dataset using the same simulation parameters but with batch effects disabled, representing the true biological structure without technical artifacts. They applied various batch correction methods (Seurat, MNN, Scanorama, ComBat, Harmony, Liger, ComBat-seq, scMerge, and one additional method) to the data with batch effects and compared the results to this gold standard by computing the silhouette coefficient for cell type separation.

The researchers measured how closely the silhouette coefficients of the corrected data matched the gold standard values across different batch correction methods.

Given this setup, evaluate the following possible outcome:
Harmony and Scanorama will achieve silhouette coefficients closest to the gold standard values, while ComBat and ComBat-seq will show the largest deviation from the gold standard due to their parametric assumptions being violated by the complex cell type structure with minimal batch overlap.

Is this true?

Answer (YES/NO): NO